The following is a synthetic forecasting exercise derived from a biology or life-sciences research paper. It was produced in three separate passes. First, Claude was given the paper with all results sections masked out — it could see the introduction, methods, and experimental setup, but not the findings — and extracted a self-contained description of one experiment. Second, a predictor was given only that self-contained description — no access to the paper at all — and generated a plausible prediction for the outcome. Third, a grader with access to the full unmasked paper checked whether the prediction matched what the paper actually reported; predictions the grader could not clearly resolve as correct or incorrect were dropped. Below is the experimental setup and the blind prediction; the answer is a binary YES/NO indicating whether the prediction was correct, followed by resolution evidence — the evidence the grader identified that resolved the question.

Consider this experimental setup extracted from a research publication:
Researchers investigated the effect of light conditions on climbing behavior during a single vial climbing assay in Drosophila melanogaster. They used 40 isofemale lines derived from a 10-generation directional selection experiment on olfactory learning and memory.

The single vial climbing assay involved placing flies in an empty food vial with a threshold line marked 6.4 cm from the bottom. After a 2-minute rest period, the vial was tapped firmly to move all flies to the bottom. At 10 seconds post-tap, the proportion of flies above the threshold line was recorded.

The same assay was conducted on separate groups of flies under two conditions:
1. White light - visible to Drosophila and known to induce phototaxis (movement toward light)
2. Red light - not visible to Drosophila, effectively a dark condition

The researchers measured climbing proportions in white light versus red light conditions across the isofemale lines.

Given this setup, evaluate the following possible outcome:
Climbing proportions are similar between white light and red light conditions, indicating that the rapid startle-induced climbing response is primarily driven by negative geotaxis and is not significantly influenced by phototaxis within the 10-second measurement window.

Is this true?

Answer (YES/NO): NO